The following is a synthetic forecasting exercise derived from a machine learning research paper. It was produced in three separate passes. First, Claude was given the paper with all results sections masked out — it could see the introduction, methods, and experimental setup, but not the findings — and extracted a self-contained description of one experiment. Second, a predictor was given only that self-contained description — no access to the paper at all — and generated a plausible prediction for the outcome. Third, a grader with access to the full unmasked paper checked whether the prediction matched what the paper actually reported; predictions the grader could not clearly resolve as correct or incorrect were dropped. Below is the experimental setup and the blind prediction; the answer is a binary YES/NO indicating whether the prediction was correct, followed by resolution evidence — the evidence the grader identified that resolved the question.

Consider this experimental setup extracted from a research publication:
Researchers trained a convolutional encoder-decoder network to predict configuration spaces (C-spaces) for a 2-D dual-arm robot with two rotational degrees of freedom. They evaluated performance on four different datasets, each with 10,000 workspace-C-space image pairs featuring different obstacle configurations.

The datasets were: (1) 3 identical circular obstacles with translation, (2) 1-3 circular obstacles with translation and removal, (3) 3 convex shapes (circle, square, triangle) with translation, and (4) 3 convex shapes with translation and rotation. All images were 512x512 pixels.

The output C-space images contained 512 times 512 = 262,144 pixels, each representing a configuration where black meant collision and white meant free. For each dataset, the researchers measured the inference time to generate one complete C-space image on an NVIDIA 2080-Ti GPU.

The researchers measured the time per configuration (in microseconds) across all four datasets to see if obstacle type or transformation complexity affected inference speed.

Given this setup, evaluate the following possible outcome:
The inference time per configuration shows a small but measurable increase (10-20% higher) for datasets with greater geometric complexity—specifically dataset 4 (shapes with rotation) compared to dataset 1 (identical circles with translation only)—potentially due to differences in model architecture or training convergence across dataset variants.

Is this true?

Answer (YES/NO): NO